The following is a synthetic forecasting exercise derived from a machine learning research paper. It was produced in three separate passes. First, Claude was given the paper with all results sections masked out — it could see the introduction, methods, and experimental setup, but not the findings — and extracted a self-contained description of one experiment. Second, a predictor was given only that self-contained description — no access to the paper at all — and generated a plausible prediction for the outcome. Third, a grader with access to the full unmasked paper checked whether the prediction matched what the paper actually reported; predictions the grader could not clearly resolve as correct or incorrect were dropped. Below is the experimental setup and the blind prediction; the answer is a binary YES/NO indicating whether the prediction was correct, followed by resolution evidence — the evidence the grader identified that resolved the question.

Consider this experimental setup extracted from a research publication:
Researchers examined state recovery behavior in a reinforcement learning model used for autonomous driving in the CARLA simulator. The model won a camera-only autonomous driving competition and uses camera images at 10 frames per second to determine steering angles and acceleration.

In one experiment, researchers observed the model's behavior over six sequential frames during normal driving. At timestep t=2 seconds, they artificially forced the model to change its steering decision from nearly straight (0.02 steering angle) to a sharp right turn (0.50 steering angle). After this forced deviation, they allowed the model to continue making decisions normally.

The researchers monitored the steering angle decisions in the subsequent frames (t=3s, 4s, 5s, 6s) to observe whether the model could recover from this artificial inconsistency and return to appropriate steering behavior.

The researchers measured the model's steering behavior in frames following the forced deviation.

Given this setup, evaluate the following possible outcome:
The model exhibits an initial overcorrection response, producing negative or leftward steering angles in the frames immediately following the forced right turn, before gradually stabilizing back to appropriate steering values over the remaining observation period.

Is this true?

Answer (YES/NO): NO